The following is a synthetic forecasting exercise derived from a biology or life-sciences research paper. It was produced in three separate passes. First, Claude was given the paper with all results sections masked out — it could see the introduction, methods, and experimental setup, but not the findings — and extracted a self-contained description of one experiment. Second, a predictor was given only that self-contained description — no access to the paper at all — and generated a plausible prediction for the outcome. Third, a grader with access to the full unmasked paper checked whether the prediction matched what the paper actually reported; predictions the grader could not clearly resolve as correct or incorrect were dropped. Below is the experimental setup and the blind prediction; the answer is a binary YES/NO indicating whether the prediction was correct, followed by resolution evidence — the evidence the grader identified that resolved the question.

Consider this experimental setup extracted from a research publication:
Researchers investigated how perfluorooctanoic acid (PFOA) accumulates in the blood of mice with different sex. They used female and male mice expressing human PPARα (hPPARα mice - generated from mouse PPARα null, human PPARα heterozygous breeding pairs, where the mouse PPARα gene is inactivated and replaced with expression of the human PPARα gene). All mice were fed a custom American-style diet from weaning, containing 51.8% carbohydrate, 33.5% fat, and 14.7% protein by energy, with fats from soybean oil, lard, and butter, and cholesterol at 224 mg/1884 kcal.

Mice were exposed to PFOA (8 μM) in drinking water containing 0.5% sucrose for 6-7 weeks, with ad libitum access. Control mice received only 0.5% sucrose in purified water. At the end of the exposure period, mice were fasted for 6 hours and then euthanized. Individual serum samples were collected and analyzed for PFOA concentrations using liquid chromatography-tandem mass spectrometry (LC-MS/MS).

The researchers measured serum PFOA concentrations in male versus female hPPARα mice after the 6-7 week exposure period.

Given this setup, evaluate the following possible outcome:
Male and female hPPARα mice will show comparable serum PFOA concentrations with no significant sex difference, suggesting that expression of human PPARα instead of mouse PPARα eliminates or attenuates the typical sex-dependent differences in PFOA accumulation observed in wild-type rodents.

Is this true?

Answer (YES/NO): YES